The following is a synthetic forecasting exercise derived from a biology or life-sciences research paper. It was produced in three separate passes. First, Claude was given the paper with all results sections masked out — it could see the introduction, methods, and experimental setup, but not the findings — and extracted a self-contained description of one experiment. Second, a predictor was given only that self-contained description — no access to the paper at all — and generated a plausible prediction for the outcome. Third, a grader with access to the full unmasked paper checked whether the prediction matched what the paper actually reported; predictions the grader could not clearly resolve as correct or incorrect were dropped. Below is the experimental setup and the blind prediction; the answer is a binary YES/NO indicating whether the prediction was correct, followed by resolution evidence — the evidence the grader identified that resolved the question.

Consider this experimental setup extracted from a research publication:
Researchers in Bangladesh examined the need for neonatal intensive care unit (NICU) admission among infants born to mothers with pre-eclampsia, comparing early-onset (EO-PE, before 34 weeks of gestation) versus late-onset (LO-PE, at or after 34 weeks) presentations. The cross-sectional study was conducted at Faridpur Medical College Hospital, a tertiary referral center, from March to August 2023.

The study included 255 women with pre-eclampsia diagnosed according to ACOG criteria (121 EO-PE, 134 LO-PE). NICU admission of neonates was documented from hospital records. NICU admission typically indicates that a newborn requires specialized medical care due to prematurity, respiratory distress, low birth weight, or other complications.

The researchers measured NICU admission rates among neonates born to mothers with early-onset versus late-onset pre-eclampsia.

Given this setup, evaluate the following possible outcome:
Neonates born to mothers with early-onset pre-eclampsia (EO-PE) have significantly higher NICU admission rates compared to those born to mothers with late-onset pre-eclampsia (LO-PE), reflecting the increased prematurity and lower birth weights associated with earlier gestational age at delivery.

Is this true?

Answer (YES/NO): YES